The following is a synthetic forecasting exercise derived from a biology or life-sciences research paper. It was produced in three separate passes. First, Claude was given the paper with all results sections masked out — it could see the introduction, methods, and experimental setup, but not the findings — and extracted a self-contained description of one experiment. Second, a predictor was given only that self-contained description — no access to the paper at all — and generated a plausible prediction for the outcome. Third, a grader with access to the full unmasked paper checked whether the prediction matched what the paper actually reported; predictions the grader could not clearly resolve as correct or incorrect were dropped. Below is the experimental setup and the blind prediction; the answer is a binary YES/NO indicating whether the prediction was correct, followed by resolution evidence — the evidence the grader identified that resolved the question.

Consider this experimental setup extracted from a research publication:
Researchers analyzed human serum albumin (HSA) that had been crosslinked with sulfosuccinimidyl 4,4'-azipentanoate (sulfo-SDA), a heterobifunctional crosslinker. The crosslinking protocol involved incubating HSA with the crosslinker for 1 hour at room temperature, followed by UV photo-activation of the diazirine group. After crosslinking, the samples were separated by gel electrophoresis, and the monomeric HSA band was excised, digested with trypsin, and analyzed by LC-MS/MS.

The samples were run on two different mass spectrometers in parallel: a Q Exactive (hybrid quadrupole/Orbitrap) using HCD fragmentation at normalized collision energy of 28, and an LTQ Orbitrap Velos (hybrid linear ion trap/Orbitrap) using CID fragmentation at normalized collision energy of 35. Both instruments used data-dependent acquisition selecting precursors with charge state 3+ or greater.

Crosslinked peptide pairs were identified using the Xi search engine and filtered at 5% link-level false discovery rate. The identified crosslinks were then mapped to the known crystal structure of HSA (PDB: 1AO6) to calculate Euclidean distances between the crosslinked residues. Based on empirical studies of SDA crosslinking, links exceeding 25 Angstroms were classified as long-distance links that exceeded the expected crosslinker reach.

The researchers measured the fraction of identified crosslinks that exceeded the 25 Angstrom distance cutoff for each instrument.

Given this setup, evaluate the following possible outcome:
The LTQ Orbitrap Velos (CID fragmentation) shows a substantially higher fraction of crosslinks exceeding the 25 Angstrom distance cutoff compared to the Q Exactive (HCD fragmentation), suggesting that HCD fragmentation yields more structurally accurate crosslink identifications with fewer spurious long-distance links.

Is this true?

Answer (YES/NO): NO